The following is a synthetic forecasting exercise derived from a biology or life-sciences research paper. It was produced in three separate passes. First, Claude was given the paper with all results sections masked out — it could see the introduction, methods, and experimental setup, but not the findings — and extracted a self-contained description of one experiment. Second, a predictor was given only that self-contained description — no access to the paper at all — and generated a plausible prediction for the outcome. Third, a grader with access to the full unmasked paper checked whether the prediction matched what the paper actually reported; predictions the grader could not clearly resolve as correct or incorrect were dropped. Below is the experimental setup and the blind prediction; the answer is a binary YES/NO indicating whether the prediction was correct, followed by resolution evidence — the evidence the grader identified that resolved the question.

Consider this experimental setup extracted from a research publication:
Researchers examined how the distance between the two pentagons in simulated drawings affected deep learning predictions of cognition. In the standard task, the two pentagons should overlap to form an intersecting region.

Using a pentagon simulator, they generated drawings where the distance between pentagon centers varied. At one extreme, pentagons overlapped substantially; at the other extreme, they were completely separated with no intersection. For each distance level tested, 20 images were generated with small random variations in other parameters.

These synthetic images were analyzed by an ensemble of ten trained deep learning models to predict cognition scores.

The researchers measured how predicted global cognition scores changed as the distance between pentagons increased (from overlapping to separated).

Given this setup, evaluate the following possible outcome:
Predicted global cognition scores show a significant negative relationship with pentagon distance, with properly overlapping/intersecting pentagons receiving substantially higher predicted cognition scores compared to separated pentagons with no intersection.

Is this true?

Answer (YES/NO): NO